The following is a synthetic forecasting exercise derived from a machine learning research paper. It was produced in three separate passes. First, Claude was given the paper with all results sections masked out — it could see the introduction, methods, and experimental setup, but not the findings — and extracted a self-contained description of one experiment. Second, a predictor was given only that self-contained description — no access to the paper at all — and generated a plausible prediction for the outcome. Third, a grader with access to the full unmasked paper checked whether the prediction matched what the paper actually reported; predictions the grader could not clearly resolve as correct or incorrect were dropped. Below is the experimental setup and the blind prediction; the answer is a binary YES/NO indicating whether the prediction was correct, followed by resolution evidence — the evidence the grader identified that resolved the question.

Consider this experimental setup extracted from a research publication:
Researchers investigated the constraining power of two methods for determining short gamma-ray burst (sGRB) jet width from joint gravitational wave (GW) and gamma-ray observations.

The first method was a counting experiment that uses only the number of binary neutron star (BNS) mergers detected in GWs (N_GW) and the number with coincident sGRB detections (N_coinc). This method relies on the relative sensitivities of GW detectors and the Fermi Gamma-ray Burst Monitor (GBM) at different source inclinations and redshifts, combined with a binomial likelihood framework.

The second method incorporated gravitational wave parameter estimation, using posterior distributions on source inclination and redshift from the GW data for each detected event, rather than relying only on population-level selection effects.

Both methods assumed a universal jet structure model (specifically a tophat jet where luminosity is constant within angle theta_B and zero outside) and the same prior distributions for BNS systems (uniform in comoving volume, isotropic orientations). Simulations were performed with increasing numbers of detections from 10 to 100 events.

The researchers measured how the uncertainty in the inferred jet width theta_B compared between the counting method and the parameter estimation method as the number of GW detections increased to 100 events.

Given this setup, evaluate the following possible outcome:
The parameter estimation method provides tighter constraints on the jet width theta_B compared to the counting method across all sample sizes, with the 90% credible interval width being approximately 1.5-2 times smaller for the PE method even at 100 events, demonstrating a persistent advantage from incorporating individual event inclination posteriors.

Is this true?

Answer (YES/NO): NO